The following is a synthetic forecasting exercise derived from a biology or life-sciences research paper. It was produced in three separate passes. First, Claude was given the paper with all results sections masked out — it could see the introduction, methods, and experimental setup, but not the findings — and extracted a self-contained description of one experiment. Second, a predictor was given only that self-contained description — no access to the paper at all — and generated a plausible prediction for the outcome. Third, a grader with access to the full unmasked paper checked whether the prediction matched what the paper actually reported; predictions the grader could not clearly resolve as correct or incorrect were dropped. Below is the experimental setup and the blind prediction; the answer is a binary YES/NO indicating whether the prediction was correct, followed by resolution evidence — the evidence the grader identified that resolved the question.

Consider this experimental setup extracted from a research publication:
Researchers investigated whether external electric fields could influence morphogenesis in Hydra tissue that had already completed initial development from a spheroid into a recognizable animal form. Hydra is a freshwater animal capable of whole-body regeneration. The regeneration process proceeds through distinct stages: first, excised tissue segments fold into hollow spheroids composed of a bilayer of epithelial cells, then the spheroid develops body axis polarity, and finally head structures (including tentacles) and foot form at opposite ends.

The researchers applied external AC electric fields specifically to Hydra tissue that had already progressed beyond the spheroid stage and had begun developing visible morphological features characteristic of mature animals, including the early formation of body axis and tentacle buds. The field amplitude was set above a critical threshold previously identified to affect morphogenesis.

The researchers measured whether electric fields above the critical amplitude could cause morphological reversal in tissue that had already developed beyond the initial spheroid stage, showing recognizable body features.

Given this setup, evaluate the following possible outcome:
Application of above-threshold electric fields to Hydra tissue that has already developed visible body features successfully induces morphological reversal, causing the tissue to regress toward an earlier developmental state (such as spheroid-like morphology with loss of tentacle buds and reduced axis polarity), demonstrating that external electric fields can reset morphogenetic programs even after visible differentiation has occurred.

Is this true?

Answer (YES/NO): YES